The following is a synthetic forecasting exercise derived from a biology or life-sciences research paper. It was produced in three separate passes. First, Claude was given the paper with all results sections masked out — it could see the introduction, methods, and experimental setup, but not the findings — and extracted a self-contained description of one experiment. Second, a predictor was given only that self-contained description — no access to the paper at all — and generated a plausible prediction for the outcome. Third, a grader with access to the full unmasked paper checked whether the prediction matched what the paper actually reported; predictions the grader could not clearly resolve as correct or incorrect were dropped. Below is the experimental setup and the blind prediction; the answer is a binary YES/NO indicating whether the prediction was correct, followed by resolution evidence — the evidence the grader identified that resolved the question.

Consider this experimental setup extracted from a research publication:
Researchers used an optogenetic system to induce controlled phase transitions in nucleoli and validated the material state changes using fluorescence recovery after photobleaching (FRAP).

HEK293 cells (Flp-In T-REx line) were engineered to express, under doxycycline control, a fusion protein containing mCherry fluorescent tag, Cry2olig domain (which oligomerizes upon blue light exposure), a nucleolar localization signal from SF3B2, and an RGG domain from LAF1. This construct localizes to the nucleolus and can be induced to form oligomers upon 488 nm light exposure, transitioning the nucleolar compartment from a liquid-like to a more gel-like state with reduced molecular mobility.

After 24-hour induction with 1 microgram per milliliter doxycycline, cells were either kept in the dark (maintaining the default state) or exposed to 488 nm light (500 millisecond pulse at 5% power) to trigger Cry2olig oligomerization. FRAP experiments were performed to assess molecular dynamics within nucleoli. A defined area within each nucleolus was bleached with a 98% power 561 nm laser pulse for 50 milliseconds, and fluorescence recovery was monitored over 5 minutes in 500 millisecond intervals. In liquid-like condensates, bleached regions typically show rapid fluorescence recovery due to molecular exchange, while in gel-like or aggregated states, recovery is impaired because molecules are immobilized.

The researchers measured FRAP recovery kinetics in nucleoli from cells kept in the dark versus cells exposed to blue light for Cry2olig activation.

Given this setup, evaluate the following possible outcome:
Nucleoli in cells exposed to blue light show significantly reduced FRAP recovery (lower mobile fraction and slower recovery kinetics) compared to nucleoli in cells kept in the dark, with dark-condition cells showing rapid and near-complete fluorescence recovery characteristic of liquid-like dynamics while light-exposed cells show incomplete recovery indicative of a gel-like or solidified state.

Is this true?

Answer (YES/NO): YES